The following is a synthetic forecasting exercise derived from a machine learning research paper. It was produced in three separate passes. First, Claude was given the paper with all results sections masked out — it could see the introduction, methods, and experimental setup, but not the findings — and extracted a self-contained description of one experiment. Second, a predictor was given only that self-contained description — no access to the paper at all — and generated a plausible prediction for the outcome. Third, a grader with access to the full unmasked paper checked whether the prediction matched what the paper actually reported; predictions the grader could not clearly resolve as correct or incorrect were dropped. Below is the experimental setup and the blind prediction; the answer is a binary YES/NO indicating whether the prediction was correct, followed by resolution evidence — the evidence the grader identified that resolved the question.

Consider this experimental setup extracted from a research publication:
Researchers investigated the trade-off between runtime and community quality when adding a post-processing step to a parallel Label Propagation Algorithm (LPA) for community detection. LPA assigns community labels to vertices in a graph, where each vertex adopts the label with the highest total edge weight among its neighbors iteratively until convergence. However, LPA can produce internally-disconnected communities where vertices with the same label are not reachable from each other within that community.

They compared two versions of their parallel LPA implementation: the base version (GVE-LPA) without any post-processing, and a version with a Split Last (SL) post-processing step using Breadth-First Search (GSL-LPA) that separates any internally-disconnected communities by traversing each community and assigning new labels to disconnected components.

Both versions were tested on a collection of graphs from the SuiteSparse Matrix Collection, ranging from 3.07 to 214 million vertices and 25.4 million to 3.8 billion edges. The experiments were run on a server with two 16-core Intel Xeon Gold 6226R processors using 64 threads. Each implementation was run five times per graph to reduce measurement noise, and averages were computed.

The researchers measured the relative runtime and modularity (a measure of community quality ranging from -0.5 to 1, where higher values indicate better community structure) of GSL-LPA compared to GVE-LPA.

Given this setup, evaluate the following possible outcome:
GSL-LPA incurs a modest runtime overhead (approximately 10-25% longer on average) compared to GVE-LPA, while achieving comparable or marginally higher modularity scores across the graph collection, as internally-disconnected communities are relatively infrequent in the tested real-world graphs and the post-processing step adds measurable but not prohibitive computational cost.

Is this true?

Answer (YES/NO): NO